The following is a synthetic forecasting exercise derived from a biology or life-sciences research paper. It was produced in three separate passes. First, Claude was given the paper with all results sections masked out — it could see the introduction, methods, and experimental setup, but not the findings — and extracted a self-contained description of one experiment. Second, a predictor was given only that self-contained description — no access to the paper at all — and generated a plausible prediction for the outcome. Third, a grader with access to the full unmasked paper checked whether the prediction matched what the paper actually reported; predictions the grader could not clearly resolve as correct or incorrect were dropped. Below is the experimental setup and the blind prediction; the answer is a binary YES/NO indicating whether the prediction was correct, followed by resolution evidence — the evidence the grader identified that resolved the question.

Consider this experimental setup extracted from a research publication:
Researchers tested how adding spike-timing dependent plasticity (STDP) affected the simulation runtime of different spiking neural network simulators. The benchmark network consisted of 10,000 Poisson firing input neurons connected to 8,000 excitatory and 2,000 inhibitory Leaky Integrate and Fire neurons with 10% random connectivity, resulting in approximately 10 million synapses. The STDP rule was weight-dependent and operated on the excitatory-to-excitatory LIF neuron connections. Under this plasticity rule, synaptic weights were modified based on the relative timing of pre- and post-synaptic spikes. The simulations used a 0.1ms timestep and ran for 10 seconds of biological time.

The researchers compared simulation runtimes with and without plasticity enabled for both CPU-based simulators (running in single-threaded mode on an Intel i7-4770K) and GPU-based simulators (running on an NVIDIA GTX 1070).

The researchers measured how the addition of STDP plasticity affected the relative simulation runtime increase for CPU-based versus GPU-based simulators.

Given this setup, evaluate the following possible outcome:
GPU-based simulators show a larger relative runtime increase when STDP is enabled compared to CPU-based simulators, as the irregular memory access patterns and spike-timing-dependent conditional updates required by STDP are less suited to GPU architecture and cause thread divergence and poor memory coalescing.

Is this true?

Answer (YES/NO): YES